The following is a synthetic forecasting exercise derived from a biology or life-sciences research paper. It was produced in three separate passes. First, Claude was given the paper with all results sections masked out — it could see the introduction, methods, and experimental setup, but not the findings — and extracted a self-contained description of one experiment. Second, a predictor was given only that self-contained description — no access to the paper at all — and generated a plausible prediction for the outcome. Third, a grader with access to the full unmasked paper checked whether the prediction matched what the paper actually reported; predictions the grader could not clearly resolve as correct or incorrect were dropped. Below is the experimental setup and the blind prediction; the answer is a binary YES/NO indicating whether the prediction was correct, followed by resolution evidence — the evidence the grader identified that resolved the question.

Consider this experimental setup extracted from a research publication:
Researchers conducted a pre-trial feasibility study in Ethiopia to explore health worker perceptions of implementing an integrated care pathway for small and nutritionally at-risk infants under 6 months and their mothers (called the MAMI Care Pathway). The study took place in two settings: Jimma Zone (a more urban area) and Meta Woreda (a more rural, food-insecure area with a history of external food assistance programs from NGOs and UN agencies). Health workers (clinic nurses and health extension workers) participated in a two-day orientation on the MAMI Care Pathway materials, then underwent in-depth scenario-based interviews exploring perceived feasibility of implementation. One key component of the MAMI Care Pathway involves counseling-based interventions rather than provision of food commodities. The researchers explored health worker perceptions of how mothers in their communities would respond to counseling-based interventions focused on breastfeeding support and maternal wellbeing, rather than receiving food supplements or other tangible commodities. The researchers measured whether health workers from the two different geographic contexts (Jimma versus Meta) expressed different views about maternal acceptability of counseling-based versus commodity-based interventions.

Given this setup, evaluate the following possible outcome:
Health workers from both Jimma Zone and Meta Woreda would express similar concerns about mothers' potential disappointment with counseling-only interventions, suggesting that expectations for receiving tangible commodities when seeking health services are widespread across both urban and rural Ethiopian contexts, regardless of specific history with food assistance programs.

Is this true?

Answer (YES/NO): NO